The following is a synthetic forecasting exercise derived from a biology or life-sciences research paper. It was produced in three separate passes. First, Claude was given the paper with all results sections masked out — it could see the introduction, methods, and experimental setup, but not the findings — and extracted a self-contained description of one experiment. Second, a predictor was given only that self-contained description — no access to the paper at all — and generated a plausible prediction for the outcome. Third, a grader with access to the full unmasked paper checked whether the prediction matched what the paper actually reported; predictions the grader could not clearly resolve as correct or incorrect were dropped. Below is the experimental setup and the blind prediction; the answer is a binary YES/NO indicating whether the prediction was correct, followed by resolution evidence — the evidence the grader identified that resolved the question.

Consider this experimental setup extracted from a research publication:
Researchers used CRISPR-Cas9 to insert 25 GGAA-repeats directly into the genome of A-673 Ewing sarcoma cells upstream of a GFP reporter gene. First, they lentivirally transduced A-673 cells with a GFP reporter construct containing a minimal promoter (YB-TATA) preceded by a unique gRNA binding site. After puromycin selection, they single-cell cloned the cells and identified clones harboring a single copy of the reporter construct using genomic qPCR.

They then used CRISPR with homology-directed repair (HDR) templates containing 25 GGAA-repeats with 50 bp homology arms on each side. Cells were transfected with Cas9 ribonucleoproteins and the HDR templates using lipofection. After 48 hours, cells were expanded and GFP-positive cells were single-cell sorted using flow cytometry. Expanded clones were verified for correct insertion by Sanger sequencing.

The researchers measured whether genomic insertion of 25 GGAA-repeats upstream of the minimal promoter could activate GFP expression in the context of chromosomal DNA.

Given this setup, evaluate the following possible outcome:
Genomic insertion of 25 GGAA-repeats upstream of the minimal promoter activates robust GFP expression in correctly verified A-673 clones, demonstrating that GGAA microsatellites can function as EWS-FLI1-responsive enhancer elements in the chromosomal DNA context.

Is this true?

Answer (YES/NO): YES